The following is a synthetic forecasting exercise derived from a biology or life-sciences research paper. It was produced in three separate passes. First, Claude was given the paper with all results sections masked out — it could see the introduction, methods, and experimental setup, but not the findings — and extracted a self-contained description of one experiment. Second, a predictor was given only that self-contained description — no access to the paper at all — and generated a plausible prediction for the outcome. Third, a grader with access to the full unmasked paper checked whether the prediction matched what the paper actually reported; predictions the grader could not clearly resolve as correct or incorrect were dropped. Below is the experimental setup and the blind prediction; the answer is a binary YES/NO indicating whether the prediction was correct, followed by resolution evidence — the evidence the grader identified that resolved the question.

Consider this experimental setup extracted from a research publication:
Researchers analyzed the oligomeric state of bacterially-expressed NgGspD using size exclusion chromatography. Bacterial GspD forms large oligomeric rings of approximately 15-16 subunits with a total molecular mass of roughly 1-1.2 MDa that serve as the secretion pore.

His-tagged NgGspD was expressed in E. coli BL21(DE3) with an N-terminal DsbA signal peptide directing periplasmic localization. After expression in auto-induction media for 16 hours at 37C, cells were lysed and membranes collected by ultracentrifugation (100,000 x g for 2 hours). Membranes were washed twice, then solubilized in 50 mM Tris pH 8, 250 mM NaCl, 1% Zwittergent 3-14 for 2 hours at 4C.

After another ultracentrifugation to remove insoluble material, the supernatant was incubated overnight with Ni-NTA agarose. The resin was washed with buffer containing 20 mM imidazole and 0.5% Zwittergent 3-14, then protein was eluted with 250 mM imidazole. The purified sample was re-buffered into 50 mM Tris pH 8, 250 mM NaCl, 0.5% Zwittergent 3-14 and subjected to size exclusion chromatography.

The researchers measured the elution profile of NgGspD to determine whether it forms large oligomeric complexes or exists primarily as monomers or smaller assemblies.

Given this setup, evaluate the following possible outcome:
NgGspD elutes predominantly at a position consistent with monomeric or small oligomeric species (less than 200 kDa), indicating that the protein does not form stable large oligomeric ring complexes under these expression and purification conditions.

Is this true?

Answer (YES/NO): NO